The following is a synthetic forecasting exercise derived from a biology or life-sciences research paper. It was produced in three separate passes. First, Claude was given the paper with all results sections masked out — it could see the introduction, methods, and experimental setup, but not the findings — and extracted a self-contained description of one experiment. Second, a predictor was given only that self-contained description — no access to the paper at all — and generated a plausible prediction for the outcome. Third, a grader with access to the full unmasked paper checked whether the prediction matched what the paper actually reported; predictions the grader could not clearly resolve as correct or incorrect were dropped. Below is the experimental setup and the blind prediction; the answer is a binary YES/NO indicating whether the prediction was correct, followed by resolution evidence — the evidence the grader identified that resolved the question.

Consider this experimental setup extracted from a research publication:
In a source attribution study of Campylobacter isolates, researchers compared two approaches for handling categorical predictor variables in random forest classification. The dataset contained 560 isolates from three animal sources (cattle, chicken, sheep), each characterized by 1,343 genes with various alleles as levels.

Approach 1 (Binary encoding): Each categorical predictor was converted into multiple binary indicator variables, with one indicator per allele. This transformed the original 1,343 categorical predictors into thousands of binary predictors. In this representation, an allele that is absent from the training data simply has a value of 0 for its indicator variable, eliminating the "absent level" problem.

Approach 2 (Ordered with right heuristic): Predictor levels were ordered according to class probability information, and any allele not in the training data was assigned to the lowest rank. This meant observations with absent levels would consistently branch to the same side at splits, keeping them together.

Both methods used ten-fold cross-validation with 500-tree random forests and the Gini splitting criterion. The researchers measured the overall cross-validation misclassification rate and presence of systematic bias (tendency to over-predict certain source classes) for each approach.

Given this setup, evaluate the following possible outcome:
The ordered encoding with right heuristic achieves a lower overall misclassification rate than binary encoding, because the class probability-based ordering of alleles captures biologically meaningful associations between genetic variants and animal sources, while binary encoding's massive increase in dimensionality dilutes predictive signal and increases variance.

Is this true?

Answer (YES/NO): NO